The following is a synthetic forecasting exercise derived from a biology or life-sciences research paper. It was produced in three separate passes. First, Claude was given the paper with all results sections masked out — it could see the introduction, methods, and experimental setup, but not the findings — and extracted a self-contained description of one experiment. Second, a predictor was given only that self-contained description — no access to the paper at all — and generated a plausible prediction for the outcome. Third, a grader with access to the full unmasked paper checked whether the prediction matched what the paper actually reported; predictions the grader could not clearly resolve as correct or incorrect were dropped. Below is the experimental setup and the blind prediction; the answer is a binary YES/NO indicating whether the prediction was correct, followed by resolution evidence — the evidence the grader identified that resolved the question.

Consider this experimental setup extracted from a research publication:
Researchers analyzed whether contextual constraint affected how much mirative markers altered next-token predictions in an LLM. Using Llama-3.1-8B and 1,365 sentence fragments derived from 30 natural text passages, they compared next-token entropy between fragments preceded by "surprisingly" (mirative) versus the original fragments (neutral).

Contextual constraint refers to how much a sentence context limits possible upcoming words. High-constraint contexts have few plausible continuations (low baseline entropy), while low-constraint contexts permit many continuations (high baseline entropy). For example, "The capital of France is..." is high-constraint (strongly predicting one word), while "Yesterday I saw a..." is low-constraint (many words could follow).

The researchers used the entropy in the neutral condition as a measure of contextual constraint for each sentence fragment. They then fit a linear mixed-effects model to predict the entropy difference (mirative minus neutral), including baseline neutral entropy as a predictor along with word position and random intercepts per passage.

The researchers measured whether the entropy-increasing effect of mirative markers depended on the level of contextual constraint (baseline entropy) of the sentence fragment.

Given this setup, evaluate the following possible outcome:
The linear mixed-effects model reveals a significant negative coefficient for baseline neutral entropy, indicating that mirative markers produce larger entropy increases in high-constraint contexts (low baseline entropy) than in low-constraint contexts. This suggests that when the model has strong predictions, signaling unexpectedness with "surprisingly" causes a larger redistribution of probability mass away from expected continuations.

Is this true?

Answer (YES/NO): NO